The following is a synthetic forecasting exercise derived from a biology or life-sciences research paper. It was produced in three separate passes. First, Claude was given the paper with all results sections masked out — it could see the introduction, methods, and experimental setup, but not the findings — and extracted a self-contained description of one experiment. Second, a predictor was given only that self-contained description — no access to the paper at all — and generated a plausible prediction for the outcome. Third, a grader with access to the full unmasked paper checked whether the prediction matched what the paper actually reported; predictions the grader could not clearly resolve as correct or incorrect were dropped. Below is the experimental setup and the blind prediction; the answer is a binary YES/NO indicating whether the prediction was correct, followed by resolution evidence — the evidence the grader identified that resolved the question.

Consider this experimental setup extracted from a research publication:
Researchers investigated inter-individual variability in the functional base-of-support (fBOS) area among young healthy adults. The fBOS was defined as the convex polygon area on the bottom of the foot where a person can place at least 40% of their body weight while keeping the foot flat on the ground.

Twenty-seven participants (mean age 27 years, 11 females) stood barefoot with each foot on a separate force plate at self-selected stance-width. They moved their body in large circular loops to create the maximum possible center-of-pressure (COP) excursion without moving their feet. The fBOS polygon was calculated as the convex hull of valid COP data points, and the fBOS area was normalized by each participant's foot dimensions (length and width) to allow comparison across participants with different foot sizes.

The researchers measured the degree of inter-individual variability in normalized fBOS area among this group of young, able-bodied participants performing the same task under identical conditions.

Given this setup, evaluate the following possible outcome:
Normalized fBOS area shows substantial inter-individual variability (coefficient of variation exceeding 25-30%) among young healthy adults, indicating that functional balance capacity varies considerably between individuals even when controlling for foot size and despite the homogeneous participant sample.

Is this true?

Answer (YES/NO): YES